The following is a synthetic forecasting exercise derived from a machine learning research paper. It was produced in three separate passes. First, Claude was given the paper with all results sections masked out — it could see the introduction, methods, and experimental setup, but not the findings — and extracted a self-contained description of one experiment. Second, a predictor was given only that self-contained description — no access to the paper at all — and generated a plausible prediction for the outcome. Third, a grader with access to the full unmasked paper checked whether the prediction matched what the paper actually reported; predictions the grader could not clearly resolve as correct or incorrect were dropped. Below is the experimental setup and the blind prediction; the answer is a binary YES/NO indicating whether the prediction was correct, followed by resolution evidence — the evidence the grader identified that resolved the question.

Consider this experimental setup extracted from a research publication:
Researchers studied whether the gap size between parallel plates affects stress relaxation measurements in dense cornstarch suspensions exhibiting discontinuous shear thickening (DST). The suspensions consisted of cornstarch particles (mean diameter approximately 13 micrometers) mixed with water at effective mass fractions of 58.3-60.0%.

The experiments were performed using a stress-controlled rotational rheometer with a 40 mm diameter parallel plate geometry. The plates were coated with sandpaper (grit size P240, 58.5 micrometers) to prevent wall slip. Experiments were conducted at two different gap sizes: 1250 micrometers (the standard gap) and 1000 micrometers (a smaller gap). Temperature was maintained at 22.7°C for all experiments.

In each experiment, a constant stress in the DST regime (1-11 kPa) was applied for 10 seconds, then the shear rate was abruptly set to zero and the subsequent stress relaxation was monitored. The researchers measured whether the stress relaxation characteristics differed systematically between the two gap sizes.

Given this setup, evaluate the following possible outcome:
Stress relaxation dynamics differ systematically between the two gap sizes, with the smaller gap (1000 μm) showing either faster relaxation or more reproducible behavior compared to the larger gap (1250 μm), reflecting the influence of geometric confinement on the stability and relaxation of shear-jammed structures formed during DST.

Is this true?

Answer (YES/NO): NO